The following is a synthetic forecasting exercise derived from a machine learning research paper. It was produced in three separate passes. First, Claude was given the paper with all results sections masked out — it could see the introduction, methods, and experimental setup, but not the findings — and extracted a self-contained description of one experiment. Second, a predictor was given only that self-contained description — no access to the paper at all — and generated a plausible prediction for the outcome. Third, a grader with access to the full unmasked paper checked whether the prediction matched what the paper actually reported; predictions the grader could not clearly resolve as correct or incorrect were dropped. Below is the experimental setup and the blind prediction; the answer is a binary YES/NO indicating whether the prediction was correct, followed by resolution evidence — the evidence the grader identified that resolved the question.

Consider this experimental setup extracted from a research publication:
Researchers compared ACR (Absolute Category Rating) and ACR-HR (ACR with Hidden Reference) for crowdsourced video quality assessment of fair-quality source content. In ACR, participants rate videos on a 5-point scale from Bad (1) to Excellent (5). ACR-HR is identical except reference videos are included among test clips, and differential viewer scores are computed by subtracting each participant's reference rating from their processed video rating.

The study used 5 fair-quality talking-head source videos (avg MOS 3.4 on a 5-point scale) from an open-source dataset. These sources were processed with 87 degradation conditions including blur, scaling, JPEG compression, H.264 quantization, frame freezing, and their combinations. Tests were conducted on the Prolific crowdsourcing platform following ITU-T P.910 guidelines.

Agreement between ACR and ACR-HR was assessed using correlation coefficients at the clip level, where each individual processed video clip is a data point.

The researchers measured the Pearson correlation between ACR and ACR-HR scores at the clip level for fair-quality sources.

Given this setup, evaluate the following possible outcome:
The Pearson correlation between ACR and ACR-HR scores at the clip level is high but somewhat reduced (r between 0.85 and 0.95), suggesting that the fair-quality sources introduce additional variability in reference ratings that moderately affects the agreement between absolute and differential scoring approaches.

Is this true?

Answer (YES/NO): NO